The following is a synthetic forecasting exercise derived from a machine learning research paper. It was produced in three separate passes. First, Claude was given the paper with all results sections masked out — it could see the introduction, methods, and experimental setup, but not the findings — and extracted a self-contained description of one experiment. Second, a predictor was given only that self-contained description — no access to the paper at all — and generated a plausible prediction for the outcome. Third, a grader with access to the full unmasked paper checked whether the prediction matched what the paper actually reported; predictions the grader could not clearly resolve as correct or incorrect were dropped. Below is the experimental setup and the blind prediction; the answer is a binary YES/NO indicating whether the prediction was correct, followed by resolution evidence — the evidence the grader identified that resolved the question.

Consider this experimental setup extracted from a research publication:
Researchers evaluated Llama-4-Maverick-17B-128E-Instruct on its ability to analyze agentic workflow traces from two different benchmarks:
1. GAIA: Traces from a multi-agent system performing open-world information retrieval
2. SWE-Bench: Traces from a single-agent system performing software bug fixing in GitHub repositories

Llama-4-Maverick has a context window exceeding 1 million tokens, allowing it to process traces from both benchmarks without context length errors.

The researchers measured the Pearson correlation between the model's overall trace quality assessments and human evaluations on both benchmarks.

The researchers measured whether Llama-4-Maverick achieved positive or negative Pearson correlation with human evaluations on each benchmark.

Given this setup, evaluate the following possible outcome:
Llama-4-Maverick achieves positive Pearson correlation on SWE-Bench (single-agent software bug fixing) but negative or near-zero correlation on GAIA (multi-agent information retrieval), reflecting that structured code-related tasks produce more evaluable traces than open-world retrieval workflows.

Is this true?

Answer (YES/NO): NO